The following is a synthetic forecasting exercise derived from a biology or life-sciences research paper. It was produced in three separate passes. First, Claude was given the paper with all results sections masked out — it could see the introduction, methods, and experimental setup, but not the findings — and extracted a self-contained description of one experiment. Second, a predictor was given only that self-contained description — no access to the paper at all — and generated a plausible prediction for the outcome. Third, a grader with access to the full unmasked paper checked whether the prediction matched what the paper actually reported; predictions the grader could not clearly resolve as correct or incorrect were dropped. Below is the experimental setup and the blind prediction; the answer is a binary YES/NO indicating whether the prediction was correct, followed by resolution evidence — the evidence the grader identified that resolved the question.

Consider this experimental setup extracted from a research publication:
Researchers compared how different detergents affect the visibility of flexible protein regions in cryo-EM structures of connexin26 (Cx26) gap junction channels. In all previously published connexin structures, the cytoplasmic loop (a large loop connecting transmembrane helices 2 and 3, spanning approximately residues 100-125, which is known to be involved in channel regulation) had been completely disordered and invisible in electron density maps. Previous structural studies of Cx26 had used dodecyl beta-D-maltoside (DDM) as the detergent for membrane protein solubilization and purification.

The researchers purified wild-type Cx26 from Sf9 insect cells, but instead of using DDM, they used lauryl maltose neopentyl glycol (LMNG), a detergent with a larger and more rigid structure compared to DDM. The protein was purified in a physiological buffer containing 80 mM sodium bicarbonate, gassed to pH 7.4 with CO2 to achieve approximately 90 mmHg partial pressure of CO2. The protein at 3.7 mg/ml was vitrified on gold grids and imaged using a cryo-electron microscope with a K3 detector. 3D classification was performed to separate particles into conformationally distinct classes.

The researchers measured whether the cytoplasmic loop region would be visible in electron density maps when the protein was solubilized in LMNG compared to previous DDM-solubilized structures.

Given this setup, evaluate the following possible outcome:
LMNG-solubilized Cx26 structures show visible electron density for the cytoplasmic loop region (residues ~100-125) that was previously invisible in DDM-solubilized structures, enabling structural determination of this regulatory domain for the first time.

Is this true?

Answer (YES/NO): NO